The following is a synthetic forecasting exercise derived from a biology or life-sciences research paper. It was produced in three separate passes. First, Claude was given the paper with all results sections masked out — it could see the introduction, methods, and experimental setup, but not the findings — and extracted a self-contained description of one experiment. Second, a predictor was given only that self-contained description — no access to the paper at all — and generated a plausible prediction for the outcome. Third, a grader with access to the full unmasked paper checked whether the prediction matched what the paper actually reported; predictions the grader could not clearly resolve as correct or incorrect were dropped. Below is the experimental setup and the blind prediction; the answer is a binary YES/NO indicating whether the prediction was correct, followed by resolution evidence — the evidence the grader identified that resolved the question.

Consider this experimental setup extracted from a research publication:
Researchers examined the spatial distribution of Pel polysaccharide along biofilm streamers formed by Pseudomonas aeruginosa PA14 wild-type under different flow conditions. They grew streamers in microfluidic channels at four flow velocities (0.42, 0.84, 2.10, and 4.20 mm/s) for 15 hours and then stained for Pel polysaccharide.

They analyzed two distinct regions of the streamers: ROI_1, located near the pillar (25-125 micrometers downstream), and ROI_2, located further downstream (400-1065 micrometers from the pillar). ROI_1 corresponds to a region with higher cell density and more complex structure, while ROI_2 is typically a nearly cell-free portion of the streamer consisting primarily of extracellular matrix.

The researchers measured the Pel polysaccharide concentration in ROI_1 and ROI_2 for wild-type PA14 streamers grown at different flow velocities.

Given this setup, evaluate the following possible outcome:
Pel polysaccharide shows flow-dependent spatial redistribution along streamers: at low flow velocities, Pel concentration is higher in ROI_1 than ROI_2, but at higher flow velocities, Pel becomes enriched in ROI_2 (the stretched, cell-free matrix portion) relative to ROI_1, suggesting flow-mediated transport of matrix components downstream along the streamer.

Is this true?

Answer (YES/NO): NO